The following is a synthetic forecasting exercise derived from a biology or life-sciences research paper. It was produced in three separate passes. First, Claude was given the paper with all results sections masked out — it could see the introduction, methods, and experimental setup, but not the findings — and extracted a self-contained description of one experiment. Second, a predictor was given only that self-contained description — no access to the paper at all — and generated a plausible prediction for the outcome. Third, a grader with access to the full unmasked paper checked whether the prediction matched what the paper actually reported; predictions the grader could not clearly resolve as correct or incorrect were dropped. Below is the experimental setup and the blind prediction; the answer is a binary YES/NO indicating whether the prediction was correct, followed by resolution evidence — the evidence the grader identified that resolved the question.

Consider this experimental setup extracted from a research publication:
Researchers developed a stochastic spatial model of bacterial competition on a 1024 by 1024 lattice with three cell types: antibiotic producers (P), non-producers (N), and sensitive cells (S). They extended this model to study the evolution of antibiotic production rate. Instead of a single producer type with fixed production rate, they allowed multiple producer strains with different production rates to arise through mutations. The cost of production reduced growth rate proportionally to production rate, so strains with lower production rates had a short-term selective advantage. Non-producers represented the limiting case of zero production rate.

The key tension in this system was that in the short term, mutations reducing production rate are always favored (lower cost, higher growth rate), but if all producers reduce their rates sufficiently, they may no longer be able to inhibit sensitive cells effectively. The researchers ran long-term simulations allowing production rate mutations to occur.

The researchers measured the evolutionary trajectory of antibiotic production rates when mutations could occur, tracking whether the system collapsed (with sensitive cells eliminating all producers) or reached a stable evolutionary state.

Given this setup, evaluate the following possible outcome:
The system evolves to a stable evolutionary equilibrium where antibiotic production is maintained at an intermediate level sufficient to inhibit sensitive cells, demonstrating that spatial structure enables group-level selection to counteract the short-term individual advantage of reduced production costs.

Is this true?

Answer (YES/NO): YES